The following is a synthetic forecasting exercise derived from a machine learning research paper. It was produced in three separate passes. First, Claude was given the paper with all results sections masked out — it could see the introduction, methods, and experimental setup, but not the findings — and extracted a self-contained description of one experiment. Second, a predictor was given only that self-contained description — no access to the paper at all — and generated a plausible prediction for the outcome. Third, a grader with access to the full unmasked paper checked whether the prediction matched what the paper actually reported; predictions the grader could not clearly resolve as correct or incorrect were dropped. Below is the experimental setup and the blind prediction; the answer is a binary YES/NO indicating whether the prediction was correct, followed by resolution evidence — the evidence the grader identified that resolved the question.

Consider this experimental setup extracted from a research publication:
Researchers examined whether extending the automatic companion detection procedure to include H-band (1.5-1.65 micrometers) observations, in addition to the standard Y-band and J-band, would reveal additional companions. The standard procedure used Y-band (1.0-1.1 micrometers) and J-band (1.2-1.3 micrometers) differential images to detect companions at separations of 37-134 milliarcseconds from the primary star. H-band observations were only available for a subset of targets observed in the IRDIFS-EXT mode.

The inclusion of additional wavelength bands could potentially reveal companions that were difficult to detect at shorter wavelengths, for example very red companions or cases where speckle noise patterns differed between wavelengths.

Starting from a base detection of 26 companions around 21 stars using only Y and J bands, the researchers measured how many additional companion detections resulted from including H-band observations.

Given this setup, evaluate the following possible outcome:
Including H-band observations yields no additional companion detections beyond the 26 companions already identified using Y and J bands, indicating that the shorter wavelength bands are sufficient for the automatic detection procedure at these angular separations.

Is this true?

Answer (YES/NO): NO